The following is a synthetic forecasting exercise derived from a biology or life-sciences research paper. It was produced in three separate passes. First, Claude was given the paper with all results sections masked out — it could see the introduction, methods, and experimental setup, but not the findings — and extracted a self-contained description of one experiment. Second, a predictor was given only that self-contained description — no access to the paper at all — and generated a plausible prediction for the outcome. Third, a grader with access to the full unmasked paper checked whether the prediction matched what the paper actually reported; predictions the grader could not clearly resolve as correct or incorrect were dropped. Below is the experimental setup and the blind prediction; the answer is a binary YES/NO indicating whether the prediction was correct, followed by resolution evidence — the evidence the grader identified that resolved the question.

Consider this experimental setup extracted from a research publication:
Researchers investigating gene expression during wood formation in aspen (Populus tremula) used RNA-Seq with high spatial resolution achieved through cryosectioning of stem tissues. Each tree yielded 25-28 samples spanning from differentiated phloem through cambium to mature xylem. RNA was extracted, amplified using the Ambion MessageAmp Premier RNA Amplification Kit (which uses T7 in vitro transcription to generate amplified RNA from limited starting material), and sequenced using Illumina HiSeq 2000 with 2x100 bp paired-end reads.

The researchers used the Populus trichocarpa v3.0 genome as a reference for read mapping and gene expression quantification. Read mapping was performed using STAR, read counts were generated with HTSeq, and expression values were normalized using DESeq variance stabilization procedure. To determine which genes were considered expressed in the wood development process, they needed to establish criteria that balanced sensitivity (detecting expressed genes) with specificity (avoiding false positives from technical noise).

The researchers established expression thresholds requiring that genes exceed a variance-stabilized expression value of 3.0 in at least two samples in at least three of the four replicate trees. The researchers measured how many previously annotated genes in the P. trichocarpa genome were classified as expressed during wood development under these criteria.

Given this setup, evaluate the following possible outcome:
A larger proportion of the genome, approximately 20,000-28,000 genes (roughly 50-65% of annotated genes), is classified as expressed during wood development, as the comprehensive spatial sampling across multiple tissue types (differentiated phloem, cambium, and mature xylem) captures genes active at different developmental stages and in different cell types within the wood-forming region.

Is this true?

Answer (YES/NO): NO